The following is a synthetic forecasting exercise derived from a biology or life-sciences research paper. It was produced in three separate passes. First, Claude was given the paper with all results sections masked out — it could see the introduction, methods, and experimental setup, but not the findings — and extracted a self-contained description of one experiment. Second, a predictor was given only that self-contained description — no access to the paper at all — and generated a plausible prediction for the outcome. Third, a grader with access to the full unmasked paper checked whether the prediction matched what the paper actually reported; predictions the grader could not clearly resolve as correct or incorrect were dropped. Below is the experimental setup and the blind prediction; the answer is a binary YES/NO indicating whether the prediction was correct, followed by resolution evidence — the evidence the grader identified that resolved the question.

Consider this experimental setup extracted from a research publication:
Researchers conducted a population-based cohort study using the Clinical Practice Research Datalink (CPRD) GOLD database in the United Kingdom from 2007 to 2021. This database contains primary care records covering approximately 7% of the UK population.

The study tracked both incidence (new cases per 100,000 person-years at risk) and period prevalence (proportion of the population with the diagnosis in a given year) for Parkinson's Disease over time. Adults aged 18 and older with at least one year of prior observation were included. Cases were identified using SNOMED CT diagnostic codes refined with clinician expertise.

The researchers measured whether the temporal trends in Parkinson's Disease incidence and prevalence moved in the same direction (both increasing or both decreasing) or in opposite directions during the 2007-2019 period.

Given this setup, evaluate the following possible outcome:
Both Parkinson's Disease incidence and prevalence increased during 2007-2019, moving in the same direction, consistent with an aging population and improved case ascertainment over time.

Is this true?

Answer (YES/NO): NO